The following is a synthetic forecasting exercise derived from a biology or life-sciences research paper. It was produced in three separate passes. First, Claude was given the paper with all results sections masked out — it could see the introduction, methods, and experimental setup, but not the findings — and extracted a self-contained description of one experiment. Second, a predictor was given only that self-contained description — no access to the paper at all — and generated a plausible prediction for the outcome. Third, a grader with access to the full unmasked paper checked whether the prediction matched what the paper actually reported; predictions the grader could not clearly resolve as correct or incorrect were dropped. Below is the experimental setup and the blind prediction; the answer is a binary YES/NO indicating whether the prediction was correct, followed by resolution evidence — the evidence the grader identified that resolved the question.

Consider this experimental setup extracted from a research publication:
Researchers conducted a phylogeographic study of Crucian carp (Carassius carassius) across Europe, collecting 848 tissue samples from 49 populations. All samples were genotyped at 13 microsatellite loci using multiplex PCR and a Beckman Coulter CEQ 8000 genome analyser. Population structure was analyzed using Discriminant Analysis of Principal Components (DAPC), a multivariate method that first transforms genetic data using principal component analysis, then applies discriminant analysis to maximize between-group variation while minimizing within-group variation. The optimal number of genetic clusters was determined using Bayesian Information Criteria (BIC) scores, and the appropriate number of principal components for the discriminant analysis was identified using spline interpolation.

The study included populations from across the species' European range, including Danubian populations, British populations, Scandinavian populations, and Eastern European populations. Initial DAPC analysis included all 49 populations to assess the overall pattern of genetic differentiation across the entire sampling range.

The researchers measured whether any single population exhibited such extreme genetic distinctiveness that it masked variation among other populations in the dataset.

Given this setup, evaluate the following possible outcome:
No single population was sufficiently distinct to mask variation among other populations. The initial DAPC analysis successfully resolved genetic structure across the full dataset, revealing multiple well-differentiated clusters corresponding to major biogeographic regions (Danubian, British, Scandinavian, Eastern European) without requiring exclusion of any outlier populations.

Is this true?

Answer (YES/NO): NO